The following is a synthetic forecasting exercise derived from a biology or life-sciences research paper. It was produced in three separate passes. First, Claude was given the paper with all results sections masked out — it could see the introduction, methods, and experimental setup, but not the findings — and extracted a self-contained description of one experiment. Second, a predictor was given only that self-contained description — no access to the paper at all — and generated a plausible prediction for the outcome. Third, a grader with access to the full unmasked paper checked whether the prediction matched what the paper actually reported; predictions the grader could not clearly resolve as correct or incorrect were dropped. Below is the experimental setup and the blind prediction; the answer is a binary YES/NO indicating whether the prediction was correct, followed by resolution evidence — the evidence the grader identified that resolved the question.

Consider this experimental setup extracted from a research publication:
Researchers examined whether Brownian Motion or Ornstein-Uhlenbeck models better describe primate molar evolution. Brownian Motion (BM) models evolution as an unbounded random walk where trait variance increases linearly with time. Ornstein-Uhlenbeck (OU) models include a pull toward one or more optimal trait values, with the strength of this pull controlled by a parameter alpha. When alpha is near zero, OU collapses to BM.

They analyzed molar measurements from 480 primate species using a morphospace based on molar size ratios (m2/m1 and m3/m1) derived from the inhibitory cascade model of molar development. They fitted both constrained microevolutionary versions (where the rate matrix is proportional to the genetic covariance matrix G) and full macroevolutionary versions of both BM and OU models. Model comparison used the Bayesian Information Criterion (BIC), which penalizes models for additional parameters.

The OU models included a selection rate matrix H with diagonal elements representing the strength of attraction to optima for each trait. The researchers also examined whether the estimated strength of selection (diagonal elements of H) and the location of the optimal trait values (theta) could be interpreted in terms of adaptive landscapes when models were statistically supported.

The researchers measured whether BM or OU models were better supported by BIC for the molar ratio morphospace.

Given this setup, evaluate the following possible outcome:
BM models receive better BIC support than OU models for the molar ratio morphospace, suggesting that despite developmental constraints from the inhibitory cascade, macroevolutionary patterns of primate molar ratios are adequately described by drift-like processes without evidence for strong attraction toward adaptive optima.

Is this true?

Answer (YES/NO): NO